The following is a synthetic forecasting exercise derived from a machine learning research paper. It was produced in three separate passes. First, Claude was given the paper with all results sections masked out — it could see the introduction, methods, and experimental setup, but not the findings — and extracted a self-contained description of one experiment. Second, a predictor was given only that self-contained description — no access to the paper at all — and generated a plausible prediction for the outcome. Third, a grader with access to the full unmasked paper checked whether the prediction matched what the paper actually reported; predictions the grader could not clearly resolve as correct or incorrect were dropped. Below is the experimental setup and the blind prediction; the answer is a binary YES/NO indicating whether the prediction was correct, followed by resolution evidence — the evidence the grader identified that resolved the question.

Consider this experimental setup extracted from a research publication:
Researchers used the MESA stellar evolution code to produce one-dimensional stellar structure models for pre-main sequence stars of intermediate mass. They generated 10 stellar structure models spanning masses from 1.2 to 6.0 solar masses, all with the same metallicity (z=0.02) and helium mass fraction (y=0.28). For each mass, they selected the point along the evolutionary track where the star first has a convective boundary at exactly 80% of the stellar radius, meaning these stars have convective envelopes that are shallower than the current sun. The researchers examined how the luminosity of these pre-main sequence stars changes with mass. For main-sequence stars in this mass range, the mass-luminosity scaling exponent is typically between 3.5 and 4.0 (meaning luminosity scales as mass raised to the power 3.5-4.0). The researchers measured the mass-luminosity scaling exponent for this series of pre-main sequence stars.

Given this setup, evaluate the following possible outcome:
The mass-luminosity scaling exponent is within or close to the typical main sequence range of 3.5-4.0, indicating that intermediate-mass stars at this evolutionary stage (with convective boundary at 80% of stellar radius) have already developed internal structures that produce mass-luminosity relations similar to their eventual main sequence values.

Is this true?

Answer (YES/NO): NO